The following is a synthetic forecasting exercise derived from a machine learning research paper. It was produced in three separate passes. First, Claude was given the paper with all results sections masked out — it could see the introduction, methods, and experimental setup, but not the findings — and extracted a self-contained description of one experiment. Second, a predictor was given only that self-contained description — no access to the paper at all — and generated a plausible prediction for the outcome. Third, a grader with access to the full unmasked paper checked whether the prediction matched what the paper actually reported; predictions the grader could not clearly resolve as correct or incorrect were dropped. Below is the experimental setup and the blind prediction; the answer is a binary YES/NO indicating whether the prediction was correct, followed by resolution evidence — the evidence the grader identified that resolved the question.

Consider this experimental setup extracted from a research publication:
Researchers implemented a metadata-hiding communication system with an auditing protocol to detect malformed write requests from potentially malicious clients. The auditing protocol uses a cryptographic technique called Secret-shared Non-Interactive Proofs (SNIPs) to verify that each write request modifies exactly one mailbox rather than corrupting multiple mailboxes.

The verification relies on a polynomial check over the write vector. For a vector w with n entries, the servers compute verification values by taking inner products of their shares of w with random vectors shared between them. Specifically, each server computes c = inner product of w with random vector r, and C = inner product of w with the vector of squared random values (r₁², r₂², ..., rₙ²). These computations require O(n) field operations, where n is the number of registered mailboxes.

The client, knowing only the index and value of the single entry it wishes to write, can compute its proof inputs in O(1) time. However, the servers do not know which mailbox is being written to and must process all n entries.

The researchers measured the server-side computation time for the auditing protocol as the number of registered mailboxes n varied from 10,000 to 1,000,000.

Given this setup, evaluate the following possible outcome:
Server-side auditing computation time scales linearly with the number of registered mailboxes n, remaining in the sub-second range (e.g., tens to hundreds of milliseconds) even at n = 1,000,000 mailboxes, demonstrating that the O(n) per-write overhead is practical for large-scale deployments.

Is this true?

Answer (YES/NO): YES